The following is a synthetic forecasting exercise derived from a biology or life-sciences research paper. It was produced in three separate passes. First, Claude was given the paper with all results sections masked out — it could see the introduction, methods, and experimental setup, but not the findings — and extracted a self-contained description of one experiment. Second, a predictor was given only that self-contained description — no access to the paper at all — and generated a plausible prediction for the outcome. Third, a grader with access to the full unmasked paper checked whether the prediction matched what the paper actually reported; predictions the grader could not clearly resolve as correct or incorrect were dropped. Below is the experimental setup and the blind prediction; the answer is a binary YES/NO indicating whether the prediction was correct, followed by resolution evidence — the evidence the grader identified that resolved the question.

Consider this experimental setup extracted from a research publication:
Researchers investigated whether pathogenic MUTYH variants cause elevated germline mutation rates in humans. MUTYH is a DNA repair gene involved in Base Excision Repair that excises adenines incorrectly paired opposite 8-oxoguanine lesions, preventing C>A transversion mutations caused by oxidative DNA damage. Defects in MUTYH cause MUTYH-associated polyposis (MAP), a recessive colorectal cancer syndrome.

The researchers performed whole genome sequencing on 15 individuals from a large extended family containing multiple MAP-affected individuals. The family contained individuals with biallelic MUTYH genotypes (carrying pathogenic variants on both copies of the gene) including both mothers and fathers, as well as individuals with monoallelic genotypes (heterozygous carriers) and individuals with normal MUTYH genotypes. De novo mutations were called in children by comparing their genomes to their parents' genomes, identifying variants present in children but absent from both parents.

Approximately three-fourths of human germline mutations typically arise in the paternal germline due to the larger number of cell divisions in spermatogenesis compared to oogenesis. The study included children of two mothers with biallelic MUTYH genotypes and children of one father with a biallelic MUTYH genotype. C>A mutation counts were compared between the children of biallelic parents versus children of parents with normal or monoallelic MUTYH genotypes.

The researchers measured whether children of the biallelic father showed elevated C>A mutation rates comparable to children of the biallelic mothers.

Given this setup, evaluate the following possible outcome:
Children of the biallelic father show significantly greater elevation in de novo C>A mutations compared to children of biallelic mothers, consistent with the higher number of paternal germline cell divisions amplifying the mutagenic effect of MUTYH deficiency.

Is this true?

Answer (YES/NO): NO